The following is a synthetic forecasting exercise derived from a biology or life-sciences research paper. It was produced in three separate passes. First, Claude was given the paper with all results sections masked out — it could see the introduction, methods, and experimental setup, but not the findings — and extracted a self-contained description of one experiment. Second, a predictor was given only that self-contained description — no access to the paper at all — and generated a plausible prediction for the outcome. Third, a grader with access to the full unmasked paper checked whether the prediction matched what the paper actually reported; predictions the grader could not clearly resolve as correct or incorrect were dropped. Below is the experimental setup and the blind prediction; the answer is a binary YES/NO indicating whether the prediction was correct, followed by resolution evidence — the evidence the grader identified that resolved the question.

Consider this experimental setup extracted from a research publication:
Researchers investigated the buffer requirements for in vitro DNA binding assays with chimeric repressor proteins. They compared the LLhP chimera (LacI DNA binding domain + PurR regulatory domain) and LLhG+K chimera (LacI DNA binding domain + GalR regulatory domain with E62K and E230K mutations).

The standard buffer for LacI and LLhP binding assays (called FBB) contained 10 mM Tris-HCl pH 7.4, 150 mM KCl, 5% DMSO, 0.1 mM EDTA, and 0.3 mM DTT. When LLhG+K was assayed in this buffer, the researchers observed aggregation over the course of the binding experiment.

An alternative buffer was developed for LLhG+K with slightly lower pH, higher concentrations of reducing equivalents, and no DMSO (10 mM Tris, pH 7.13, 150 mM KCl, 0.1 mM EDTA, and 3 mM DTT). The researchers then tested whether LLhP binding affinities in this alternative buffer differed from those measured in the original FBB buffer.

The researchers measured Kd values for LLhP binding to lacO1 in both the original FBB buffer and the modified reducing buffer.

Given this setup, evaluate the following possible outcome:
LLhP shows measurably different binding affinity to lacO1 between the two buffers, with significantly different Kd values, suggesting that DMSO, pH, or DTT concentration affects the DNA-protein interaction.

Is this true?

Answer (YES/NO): NO